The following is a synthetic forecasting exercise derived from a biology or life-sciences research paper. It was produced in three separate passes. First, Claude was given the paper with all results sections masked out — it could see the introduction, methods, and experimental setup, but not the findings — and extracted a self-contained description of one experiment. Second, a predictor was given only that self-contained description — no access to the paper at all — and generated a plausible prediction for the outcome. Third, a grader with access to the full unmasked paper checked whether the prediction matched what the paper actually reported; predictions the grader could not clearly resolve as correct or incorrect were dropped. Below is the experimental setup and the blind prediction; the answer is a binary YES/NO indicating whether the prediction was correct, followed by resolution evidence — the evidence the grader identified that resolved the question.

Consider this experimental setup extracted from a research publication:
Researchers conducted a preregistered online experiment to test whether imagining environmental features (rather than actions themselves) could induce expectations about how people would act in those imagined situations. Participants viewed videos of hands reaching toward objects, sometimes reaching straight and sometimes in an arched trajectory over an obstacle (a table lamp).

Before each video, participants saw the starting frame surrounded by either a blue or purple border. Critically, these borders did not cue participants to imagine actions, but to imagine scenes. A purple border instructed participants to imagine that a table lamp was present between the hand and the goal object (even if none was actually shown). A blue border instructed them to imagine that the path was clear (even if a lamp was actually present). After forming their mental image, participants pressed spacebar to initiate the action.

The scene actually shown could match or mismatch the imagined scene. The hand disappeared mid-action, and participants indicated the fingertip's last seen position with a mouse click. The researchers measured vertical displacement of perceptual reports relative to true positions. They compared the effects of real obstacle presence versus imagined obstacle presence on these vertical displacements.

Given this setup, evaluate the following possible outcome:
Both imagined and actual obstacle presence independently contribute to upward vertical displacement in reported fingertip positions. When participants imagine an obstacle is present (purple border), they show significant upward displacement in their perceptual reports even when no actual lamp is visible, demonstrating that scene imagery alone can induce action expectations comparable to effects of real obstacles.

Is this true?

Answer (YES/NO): YES